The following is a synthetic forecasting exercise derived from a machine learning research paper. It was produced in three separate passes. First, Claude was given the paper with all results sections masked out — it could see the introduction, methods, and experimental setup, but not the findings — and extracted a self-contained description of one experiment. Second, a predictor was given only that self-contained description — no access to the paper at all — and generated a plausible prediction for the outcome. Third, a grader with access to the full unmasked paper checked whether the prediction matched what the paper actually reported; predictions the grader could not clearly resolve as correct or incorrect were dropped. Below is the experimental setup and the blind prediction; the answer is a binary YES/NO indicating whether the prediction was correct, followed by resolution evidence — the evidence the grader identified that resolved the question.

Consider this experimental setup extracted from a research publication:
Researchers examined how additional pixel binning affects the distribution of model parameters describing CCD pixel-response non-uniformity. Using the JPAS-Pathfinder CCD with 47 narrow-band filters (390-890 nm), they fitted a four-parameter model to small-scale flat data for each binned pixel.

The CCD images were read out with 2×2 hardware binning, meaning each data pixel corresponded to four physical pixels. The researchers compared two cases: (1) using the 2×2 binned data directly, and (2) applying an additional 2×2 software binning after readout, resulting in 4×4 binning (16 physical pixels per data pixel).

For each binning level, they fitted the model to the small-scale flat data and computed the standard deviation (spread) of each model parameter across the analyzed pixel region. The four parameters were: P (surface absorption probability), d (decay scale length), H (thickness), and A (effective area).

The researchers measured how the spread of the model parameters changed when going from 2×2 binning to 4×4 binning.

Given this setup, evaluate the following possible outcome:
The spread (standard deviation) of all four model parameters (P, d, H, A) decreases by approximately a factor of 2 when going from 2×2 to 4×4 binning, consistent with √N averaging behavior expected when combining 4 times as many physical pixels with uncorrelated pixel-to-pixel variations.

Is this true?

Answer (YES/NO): NO